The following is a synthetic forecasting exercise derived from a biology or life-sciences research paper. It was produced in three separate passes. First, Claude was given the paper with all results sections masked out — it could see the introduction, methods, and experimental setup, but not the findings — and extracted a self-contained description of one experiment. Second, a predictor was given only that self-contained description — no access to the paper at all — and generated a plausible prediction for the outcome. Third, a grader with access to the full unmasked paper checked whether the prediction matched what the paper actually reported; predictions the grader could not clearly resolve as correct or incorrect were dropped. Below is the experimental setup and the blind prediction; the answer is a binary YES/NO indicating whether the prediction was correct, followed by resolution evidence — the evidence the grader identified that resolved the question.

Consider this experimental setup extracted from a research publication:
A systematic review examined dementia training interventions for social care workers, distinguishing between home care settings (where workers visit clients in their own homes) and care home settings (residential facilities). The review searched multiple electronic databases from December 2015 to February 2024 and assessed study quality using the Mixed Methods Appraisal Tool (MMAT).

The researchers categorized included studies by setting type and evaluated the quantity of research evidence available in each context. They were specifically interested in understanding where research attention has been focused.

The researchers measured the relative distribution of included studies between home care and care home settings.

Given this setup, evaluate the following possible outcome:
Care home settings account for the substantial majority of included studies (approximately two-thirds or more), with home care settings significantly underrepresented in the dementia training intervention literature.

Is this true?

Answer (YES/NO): YES